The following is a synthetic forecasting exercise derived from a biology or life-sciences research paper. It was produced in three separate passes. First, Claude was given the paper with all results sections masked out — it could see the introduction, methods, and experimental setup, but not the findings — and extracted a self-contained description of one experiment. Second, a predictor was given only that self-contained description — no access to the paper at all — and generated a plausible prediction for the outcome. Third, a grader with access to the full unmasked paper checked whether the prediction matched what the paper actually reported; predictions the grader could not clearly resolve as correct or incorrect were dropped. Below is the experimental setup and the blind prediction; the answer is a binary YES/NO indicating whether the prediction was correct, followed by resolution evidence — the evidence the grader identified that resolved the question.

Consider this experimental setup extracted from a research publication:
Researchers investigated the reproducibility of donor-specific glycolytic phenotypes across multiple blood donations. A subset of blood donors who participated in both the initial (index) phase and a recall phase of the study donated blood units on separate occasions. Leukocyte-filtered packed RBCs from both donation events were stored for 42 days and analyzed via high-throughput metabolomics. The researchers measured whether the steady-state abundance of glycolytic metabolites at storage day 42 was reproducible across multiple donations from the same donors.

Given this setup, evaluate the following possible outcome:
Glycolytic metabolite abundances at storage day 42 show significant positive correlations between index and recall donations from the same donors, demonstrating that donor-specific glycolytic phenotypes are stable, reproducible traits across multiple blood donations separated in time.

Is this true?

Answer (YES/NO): YES